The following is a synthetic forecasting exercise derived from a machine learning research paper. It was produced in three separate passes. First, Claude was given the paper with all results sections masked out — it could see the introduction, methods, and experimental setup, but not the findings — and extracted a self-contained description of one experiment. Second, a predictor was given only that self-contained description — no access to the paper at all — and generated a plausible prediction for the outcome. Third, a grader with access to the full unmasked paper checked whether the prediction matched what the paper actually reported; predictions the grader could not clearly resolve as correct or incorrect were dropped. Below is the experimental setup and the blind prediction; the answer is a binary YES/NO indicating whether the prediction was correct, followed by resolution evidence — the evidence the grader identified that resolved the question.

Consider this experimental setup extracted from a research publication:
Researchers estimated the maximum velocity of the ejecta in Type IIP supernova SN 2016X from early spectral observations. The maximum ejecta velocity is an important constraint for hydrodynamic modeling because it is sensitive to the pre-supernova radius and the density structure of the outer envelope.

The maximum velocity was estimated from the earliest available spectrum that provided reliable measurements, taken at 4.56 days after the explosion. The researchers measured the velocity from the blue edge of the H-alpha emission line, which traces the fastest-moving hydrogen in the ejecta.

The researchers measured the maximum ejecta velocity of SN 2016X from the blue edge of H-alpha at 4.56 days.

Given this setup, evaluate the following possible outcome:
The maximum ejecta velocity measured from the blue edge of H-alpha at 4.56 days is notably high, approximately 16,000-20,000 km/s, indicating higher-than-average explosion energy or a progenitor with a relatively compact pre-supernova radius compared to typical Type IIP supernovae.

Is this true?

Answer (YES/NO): NO